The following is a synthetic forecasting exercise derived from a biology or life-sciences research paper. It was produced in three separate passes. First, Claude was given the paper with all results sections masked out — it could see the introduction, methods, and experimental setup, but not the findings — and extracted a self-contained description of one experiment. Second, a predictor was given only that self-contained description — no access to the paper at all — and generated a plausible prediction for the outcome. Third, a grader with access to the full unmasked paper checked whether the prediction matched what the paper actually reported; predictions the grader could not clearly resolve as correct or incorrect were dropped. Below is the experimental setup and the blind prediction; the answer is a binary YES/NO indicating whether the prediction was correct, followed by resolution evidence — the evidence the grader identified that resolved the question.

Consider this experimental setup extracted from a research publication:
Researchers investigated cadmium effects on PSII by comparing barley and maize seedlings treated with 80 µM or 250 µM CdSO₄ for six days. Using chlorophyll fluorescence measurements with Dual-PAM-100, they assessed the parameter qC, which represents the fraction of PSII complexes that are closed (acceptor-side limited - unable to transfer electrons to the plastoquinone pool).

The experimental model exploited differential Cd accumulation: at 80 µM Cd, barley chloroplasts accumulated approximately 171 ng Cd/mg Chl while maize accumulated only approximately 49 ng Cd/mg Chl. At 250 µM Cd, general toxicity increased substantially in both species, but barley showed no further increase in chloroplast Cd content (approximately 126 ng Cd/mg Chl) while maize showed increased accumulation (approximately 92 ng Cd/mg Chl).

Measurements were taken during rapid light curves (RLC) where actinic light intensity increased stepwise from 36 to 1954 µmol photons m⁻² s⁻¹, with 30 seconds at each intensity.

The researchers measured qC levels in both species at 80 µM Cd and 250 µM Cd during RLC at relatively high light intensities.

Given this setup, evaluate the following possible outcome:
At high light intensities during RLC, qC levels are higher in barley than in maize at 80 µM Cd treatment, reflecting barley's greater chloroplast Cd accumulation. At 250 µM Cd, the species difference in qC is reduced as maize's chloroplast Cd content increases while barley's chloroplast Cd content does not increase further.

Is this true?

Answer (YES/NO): NO